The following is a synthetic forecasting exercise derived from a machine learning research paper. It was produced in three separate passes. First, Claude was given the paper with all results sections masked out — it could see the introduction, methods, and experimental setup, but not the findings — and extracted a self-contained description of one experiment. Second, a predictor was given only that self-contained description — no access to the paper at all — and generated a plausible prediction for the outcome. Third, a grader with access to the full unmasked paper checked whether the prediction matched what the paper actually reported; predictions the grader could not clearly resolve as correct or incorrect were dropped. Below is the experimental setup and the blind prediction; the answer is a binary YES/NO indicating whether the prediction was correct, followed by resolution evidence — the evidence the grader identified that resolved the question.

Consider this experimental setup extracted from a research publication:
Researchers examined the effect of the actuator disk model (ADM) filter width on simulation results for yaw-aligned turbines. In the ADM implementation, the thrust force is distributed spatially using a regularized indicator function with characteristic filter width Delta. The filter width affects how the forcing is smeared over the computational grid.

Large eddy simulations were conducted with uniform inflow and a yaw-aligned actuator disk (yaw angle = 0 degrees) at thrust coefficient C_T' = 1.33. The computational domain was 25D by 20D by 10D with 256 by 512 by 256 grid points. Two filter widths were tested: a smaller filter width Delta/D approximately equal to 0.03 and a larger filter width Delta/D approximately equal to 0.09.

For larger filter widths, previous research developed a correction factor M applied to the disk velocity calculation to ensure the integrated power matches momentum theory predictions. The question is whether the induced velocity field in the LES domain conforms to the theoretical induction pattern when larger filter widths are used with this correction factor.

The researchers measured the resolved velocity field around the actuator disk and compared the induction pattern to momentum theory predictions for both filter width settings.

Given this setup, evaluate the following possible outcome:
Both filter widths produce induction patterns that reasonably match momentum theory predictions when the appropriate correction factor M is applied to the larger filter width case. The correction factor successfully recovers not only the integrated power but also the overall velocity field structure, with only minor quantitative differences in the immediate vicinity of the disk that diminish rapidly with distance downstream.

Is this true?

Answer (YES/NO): NO